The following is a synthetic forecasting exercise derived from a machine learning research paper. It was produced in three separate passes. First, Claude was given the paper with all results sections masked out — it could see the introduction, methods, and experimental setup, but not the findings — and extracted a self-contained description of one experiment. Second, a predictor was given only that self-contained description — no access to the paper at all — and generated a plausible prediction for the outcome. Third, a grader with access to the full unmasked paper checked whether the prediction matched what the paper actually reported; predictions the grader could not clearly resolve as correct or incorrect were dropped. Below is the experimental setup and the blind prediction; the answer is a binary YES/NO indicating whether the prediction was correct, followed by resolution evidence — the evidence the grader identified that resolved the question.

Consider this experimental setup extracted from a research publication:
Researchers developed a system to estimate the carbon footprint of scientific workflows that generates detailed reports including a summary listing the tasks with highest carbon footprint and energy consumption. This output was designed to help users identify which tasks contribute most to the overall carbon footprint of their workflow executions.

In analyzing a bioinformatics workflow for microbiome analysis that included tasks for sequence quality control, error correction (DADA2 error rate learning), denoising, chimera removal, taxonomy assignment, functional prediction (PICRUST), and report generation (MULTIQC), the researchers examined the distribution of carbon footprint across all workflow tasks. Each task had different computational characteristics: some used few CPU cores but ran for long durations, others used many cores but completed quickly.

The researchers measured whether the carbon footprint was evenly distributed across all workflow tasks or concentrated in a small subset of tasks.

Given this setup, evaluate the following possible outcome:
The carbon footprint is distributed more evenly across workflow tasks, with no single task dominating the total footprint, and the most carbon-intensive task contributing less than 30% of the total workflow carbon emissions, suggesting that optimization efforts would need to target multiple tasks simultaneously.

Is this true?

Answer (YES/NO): NO